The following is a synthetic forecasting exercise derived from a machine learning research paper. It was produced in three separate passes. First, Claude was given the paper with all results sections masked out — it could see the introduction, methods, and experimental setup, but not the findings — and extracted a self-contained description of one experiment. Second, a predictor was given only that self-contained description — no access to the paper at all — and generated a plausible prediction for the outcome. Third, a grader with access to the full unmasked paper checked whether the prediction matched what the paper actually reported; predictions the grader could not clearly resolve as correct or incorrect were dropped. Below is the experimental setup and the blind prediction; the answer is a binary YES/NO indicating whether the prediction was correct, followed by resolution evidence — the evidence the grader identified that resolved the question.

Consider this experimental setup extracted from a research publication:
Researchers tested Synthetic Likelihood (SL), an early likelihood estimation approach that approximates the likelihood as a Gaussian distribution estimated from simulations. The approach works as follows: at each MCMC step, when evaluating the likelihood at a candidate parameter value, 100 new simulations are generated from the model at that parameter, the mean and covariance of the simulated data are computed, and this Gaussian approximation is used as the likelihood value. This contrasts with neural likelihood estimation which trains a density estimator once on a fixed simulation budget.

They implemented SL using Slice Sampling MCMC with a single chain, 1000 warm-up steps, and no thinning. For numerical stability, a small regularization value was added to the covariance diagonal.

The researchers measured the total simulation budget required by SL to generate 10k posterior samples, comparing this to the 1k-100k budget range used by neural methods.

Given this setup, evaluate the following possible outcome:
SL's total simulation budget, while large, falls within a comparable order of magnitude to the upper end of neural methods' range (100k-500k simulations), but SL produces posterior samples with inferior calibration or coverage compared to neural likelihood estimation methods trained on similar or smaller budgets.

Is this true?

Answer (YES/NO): NO